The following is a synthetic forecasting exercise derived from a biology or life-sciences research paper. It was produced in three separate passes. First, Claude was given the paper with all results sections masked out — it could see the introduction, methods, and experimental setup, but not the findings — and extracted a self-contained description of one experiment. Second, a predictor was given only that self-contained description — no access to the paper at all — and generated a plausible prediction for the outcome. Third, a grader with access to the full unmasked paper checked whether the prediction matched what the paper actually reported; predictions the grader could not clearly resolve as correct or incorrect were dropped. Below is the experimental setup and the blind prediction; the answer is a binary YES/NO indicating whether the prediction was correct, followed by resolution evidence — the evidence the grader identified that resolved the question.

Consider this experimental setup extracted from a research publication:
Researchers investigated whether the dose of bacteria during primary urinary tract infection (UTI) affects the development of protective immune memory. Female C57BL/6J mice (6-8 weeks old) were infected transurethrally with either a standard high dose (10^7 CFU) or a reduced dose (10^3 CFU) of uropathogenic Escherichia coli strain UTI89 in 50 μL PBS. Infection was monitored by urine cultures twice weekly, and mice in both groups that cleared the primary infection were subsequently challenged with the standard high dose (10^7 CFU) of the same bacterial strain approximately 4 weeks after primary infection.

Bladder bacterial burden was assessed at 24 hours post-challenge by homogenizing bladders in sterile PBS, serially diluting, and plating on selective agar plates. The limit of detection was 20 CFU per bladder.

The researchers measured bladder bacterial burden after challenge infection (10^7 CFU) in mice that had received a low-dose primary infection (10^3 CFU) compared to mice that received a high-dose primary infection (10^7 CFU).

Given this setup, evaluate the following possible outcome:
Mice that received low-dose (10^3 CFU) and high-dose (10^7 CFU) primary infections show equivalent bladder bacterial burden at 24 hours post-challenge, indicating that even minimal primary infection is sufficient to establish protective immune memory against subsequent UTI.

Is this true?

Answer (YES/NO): NO